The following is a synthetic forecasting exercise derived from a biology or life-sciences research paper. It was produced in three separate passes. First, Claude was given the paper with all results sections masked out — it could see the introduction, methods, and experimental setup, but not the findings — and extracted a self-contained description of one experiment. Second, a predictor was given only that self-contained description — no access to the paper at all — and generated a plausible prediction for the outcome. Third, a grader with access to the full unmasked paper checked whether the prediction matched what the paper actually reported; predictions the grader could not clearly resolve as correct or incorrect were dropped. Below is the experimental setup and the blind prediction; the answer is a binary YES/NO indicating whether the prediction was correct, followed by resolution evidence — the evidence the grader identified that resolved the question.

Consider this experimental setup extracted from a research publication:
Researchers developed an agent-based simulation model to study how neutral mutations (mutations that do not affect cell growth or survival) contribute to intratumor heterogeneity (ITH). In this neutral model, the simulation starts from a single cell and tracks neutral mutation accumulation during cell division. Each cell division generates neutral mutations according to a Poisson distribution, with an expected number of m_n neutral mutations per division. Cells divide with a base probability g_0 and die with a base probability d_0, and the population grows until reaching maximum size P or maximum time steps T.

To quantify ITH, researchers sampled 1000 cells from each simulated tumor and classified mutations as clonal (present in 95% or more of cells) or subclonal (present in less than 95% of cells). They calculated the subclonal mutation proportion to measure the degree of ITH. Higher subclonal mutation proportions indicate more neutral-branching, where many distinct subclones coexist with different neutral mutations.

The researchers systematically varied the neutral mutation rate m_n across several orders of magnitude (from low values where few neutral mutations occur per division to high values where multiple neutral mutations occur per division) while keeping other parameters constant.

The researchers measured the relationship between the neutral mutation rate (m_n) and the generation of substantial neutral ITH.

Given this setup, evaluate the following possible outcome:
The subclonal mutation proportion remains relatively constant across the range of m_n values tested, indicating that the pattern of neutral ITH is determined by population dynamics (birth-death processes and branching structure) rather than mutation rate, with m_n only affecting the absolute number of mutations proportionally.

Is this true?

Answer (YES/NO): NO